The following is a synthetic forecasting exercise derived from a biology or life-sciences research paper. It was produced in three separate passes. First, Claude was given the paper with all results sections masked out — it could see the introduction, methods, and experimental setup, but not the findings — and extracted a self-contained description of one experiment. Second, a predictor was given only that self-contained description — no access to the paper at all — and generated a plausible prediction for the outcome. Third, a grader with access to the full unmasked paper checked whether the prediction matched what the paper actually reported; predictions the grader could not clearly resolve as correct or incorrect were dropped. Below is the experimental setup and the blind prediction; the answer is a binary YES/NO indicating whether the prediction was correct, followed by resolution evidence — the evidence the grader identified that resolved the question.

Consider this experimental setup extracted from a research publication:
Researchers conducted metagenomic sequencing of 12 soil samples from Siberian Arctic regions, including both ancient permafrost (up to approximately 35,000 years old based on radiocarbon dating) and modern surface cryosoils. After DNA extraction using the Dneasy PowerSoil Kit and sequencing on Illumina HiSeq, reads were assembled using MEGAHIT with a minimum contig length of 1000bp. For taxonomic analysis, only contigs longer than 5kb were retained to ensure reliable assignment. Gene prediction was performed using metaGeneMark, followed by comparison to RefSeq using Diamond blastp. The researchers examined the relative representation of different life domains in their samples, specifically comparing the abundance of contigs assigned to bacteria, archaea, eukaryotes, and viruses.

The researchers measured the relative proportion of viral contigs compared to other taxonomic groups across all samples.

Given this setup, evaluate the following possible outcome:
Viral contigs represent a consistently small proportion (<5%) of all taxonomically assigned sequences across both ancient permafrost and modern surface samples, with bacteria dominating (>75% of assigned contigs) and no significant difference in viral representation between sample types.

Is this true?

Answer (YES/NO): NO